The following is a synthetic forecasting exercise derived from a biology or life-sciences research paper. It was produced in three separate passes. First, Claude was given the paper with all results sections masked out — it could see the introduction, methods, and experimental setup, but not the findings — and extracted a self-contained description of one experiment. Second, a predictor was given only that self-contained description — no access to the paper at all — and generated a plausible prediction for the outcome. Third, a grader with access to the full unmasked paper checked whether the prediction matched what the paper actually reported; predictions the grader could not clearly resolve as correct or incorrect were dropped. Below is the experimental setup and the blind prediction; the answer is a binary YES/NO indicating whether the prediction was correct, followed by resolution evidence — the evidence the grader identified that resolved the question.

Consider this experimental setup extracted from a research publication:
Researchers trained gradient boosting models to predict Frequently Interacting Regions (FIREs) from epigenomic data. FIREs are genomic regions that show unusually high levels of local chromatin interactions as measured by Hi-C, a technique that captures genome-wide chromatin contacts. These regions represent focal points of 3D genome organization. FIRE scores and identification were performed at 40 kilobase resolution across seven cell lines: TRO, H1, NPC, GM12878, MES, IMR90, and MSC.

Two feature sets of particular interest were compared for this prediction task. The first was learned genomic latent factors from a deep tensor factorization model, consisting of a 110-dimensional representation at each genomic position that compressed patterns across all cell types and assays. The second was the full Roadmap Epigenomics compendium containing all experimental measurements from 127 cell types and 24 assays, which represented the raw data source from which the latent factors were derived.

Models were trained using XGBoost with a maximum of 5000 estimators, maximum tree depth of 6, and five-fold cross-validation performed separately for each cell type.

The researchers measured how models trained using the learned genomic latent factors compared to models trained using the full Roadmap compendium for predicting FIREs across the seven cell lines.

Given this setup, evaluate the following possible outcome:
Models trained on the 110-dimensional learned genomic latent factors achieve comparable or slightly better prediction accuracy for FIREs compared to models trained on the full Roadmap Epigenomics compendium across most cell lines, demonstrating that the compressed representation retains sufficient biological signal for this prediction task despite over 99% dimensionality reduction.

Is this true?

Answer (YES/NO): NO